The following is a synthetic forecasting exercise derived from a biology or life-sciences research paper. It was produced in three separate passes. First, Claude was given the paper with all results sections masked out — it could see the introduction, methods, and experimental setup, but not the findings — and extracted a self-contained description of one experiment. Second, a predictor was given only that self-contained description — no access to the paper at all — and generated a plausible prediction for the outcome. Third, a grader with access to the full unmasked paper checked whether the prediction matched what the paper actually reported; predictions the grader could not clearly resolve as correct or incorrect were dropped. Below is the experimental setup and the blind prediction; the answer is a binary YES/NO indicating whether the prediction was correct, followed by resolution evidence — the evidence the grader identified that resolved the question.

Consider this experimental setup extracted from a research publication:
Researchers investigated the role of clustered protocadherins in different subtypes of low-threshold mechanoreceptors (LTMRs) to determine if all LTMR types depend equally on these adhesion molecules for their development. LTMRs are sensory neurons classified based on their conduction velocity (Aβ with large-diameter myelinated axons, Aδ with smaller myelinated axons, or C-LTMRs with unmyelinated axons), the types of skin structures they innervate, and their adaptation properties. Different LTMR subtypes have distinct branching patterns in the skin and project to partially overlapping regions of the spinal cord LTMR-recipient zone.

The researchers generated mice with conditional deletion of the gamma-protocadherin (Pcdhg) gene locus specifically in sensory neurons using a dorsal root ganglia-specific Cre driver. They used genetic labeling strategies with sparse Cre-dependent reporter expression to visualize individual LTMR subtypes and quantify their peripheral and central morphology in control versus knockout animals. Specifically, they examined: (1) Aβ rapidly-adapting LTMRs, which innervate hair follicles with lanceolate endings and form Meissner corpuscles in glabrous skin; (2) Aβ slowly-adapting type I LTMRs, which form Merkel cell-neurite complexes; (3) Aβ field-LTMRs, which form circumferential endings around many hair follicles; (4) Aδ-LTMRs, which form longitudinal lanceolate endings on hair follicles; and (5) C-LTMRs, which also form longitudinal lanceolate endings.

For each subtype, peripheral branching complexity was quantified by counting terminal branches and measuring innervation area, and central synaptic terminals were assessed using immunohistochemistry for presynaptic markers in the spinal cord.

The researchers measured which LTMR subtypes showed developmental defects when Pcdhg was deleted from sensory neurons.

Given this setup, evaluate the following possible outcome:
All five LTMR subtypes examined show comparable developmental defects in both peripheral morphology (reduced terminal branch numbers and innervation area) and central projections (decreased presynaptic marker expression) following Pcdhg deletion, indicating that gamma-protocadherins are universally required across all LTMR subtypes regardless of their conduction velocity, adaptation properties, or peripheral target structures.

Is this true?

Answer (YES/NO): NO